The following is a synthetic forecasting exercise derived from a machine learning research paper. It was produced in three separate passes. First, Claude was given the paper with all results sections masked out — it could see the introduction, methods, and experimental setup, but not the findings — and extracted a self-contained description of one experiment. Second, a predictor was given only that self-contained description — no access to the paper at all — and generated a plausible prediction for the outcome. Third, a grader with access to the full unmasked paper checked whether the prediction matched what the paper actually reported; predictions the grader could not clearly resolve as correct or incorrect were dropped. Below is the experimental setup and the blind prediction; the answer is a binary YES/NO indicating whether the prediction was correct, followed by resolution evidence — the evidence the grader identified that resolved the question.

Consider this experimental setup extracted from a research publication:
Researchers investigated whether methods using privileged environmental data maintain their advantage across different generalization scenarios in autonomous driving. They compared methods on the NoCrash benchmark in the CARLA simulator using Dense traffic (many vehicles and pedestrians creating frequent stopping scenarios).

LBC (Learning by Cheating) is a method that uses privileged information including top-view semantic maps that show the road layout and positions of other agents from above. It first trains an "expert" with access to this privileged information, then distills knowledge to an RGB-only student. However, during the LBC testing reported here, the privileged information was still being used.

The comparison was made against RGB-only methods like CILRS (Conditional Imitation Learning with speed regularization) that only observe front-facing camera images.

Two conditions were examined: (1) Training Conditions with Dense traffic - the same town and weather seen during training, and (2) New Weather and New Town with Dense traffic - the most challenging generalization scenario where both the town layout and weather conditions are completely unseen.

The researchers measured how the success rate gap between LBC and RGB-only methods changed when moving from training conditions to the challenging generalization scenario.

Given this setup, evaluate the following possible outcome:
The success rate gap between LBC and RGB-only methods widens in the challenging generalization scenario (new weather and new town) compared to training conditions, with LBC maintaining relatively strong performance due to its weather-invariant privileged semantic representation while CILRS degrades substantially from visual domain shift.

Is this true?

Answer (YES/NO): NO